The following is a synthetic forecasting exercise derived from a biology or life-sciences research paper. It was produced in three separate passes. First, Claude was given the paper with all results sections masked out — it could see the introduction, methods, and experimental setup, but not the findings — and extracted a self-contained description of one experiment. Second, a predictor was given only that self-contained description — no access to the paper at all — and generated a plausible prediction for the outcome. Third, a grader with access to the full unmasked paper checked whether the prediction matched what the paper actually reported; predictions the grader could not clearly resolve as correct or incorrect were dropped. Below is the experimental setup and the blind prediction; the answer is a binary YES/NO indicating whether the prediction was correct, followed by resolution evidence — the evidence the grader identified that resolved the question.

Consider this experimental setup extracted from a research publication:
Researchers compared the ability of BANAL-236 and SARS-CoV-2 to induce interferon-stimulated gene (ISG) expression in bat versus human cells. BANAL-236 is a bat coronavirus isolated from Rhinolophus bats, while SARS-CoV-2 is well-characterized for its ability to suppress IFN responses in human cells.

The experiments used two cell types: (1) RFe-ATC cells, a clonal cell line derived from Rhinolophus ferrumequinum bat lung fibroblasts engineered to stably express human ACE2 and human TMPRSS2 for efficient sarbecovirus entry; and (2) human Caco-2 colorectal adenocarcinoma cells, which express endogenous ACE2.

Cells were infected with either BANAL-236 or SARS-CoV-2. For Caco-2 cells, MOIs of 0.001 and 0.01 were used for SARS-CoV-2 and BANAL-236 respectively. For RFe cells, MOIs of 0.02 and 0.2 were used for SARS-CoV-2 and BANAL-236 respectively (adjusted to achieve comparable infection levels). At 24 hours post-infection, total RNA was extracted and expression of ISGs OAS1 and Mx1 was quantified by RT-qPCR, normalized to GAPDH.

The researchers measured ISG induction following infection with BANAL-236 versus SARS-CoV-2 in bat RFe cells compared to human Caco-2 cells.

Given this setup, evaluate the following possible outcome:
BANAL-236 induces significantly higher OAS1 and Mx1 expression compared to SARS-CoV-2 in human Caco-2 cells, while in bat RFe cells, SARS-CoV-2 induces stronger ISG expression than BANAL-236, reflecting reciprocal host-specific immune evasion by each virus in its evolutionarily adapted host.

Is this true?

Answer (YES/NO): NO